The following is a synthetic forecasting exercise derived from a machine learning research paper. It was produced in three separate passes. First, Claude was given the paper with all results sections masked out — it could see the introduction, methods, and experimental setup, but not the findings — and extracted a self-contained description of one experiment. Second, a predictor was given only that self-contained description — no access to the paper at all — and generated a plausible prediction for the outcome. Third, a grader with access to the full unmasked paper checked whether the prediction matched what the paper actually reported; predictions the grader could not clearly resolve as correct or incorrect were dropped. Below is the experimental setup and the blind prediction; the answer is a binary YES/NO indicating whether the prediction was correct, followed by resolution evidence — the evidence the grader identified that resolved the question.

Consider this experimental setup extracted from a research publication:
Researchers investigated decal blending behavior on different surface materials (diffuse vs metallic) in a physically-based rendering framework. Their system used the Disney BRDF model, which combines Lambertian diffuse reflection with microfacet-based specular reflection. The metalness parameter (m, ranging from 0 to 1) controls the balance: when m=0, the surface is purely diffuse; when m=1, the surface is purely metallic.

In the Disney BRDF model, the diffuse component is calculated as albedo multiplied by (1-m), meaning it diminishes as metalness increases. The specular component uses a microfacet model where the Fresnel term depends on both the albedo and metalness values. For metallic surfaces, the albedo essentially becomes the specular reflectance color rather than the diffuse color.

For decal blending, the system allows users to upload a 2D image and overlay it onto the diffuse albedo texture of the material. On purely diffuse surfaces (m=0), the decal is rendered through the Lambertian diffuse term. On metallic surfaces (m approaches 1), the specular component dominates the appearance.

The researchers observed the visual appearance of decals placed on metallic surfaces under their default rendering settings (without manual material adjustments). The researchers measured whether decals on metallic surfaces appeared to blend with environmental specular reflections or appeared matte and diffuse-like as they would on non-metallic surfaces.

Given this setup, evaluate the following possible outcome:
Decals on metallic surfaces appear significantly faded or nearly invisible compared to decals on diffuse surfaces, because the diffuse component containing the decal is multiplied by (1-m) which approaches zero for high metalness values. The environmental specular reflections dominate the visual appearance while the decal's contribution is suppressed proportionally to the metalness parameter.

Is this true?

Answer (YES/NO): NO